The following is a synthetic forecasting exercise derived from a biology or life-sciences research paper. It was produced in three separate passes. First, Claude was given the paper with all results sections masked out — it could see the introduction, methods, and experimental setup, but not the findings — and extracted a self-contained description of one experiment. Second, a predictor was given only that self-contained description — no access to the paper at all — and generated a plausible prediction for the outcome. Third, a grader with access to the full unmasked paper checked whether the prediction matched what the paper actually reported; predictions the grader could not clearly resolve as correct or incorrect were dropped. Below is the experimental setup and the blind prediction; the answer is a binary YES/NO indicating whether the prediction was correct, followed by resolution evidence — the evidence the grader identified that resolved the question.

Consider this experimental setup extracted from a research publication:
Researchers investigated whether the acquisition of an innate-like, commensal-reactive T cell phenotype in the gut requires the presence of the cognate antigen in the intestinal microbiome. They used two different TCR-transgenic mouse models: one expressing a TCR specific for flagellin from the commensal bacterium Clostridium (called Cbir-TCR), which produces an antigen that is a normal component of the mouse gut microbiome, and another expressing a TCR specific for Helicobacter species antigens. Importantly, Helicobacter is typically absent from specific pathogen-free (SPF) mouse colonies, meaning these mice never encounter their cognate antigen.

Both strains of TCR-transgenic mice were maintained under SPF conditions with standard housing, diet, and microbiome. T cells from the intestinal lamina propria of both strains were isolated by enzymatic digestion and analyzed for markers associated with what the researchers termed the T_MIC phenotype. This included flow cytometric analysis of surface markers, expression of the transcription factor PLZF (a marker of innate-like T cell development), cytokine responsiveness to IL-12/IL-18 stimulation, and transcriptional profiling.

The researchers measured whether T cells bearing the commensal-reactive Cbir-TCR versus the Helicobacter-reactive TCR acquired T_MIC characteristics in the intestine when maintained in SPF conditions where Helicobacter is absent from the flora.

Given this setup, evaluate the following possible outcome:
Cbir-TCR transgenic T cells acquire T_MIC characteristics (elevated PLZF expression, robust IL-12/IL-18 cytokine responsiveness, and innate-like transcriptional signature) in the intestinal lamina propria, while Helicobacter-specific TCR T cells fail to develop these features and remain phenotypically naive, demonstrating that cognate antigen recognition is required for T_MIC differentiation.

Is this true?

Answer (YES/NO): YES